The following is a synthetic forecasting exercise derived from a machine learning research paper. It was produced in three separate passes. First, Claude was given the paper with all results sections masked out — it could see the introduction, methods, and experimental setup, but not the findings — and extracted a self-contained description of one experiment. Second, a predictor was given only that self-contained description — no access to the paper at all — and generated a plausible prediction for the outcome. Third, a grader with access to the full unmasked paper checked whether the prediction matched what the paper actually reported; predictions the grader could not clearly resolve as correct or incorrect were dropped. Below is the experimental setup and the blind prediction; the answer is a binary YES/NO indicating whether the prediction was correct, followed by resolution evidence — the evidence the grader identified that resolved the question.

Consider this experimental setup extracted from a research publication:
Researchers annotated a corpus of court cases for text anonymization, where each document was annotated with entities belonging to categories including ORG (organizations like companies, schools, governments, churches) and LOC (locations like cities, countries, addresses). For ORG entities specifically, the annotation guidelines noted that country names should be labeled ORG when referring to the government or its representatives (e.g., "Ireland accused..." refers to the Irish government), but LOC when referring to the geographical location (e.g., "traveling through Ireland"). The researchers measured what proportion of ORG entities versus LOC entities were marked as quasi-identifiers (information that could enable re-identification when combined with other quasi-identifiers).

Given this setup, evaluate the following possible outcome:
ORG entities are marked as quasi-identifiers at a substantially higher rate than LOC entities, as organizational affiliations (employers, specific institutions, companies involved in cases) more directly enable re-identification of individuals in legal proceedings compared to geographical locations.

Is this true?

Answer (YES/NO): NO